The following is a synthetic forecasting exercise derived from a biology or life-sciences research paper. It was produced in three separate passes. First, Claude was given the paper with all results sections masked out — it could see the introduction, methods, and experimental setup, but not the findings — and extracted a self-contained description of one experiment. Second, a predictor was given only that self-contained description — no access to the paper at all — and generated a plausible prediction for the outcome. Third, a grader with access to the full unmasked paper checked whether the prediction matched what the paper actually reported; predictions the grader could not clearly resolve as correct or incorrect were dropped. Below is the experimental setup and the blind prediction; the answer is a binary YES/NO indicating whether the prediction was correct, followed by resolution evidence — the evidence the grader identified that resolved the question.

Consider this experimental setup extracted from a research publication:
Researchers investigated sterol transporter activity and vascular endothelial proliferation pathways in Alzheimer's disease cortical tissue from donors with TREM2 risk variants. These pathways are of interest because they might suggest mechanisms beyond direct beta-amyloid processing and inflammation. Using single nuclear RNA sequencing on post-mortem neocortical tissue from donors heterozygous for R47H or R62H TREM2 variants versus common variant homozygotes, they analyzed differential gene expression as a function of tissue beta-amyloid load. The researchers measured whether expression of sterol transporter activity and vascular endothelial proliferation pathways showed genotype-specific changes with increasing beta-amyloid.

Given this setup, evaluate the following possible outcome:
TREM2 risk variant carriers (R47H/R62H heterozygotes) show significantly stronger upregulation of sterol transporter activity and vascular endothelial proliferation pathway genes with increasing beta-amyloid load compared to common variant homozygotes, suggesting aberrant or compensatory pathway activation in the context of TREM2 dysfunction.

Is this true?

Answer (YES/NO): NO